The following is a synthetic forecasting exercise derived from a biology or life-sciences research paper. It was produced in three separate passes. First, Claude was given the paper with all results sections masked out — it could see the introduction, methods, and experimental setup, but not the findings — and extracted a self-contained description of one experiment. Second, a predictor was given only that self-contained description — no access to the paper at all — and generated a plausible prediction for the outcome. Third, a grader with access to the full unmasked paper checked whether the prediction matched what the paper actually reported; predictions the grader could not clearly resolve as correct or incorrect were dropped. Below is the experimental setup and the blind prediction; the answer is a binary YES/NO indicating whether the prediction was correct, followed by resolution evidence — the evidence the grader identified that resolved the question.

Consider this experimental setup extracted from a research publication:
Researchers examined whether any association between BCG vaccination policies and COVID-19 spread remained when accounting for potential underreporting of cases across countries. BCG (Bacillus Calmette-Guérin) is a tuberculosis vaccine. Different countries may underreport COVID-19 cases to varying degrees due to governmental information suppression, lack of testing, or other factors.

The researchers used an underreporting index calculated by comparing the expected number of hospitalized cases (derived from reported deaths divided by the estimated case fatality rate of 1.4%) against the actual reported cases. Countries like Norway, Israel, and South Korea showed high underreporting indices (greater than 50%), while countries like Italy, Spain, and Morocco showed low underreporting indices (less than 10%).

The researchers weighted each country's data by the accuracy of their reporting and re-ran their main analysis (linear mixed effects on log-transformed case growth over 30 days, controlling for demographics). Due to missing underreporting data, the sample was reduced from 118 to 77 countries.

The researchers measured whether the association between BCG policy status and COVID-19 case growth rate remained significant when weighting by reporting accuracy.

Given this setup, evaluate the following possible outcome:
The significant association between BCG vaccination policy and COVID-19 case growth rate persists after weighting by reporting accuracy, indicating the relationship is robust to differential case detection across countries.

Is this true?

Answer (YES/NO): YES